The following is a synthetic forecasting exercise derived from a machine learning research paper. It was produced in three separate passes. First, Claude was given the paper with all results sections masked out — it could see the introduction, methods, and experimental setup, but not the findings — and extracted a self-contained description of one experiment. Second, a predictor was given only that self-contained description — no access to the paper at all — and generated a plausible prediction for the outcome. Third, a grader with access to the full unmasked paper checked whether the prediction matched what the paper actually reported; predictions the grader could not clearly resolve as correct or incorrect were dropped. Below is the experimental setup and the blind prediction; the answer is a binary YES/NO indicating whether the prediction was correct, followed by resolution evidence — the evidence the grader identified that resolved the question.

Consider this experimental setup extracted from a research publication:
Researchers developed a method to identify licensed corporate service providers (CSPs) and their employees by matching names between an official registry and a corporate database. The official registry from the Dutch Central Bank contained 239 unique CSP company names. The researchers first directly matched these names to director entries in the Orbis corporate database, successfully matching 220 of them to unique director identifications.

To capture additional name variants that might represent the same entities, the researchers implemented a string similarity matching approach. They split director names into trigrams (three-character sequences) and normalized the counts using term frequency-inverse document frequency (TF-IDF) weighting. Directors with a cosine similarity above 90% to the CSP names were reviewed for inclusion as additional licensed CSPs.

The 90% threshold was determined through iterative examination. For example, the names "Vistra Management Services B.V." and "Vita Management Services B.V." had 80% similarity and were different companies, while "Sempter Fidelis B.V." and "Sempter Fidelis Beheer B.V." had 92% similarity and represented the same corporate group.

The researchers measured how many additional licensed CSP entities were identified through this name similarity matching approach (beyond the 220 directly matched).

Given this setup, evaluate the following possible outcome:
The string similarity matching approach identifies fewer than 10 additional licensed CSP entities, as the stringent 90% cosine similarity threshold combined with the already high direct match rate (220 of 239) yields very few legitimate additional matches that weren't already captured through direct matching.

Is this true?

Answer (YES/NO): YES